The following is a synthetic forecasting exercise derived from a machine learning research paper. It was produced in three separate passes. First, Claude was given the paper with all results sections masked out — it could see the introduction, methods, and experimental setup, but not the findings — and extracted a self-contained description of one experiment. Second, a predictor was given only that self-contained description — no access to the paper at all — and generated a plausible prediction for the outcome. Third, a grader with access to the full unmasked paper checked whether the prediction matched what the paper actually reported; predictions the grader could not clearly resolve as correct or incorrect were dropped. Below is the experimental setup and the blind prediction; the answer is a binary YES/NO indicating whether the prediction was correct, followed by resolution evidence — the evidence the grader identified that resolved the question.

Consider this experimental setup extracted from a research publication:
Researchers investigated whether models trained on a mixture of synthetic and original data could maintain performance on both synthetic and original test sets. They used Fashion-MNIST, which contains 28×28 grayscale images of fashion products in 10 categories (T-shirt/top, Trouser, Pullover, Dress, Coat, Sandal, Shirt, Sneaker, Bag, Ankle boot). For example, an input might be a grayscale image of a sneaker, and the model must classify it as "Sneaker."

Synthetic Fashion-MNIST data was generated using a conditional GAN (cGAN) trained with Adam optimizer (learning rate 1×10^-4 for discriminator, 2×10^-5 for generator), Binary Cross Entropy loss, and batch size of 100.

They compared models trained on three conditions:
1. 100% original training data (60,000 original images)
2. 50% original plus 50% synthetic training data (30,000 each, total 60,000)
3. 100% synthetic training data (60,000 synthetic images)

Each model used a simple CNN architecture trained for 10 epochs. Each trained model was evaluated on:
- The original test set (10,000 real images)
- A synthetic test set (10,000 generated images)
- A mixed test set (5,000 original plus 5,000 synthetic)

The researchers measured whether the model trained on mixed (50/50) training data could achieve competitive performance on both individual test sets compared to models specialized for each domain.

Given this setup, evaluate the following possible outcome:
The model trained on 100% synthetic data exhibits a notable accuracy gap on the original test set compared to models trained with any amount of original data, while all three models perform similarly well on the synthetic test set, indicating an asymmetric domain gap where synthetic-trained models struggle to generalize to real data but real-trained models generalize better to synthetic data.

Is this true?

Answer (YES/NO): NO